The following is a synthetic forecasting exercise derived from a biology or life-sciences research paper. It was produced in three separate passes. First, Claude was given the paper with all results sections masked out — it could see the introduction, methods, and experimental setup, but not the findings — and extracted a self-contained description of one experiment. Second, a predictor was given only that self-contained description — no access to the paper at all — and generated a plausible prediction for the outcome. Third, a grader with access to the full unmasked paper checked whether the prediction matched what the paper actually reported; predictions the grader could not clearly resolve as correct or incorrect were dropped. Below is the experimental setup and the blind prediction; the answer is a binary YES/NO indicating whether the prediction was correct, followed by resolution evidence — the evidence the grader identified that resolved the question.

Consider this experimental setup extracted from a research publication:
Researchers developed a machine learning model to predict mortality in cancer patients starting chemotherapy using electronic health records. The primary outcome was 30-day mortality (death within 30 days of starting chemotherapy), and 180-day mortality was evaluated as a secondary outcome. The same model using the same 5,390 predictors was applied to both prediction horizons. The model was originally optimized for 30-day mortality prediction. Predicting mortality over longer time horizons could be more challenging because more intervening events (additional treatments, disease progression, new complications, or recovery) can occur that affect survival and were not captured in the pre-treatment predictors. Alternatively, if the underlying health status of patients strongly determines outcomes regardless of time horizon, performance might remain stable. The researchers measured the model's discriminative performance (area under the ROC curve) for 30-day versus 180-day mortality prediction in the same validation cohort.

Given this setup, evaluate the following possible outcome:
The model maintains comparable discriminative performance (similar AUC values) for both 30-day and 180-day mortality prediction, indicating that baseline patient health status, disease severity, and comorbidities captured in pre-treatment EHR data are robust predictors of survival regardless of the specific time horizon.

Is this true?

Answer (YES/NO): NO